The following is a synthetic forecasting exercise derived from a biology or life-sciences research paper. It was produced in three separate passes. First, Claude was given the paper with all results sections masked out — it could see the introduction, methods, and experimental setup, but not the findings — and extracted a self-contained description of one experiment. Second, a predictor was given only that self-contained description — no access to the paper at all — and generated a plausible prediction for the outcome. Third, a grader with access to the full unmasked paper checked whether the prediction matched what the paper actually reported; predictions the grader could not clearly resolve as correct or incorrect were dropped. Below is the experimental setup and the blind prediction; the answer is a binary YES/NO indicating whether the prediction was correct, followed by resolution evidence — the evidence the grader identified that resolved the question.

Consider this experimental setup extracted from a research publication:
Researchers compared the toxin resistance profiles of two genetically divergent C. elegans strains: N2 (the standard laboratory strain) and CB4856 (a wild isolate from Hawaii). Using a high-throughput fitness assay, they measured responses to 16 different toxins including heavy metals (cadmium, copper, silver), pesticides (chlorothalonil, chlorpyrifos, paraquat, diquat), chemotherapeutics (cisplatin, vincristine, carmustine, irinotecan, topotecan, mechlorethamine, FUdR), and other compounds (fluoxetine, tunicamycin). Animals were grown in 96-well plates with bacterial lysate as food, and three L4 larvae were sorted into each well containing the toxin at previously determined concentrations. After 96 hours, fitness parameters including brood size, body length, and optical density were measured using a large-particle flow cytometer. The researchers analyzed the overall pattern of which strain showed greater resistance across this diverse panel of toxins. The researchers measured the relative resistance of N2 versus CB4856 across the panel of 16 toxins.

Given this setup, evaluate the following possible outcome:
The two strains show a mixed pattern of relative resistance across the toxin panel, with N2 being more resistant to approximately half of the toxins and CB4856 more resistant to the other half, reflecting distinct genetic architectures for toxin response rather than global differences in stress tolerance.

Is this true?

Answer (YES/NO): NO